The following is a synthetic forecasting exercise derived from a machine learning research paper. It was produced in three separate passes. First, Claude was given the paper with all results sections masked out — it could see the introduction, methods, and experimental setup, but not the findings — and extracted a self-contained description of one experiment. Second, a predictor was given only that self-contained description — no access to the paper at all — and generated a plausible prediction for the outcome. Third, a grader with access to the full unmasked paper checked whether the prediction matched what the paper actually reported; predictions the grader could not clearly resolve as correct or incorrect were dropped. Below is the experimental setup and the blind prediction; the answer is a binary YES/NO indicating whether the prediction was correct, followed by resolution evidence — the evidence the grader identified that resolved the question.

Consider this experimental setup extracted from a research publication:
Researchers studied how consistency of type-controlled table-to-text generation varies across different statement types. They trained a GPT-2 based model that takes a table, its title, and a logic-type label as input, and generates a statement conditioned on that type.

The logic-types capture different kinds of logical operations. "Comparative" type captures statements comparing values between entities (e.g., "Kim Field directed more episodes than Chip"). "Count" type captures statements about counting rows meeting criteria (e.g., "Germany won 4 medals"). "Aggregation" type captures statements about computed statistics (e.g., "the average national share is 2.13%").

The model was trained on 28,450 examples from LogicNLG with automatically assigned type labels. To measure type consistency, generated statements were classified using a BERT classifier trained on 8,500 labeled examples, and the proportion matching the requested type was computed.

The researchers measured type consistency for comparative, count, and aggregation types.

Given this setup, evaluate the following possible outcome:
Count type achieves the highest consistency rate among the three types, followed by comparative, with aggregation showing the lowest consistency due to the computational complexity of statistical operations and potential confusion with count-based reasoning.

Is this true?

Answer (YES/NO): NO